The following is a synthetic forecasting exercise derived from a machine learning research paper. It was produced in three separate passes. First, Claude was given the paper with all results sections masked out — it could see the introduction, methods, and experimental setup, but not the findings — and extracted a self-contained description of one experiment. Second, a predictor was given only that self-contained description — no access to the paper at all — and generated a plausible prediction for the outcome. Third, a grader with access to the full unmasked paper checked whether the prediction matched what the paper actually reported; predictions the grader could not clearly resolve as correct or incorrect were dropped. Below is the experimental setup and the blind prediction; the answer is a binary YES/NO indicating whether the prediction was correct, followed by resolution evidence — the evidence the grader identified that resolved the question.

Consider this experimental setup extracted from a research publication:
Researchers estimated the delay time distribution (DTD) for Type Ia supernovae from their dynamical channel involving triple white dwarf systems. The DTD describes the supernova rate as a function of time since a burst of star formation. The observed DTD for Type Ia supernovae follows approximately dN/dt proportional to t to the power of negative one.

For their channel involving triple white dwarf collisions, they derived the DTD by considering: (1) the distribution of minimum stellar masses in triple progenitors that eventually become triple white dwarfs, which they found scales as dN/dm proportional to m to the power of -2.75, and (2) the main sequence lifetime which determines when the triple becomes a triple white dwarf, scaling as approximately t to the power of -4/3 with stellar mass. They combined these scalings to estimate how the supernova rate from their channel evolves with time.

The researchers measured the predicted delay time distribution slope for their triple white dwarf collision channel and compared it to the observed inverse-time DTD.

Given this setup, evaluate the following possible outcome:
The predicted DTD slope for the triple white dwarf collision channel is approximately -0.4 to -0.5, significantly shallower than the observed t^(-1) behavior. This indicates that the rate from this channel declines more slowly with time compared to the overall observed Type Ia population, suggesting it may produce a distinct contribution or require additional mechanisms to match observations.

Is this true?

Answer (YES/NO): YES